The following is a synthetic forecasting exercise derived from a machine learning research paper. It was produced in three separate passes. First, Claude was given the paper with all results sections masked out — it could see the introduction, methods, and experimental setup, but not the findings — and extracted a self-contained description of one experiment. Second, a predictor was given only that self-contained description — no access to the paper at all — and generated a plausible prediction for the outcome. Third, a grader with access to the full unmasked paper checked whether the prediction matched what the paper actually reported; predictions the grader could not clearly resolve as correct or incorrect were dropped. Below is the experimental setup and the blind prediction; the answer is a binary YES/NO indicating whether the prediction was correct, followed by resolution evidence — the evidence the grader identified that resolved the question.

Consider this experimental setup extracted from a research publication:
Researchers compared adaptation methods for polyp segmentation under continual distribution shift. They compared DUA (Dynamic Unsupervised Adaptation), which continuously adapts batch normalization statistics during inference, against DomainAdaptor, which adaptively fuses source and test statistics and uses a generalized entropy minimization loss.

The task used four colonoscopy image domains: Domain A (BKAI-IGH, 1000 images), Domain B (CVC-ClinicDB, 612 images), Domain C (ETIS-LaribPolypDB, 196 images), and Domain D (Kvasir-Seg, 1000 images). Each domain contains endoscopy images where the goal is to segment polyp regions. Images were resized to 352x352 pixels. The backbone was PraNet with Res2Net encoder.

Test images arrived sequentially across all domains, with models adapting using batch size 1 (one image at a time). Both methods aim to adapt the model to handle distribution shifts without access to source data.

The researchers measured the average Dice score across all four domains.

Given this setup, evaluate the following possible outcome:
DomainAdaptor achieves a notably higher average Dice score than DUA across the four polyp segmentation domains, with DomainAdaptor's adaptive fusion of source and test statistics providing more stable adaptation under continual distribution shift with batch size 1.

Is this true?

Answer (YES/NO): NO